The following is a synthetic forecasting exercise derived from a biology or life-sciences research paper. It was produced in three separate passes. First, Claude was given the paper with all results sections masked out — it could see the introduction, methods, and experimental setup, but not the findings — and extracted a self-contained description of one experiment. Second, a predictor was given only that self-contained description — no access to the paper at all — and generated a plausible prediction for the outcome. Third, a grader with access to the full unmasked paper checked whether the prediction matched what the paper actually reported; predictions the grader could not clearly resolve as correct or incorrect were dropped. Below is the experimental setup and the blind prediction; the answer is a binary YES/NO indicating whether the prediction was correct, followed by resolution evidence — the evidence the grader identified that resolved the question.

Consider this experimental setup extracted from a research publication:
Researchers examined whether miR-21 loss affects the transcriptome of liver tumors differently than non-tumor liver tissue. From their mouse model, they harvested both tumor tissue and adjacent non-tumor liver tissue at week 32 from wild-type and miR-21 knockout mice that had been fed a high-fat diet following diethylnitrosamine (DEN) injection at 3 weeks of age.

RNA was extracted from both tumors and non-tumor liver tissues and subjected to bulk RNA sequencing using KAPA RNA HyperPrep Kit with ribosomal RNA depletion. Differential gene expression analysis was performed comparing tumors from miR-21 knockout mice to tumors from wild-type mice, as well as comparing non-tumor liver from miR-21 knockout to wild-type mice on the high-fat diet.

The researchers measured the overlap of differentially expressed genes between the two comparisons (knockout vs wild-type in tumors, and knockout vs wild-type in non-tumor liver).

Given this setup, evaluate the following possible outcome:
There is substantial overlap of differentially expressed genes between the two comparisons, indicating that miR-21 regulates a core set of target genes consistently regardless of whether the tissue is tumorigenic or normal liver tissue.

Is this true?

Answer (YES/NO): NO